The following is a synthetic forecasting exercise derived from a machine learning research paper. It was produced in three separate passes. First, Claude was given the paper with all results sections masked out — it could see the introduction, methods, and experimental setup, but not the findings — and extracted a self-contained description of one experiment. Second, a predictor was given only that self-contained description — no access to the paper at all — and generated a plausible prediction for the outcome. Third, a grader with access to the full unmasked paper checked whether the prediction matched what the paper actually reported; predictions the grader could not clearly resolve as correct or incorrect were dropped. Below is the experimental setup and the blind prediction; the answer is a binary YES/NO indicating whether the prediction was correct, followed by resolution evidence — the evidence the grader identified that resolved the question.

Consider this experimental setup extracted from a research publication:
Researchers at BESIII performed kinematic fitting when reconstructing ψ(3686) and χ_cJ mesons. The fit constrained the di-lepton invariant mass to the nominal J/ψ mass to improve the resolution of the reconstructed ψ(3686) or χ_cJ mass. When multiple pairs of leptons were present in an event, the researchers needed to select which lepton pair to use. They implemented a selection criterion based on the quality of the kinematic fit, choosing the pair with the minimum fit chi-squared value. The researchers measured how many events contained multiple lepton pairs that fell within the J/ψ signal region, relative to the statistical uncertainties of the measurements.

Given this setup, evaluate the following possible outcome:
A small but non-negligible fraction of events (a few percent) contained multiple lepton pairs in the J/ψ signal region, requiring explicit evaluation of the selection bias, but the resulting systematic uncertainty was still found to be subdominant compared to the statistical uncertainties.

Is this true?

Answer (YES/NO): NO